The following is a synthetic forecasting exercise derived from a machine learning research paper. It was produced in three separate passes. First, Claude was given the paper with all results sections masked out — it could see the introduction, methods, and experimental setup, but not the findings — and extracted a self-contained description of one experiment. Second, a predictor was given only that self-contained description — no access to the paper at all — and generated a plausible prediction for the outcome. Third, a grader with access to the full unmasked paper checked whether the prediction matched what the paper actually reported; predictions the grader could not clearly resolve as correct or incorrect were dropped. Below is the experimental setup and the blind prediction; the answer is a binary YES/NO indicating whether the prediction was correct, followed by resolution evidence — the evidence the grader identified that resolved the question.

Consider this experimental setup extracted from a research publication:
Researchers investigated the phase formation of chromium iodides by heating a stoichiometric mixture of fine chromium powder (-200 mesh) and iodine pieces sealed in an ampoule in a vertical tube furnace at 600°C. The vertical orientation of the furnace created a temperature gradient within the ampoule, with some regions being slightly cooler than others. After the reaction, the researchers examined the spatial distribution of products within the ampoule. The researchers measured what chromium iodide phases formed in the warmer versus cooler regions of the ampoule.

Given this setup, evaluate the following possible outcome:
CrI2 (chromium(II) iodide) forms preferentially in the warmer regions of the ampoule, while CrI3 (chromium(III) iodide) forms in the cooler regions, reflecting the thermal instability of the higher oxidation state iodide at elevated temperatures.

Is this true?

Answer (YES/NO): YES